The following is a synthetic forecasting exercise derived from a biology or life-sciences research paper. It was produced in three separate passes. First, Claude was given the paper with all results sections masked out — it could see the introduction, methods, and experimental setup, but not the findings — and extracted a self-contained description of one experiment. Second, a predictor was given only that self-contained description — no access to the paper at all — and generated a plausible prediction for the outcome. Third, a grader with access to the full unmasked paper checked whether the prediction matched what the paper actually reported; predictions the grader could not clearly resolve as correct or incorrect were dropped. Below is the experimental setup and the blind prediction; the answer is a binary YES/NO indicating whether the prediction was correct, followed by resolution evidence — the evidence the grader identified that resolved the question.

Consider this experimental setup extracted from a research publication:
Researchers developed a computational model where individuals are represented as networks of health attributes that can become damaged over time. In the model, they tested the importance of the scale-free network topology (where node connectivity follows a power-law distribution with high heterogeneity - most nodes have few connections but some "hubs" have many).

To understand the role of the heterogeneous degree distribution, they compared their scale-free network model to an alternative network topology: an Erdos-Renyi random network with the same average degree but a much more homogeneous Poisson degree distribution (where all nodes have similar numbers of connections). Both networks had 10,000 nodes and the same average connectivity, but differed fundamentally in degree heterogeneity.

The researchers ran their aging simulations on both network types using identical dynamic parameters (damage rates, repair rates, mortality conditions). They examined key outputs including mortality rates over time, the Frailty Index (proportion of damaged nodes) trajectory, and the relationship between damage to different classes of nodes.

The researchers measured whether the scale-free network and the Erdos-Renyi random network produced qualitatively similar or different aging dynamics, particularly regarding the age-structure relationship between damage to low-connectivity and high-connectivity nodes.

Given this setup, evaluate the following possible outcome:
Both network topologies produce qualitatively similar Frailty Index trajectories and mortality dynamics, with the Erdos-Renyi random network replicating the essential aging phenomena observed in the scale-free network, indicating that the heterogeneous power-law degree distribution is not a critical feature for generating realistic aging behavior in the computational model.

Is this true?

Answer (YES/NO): NO